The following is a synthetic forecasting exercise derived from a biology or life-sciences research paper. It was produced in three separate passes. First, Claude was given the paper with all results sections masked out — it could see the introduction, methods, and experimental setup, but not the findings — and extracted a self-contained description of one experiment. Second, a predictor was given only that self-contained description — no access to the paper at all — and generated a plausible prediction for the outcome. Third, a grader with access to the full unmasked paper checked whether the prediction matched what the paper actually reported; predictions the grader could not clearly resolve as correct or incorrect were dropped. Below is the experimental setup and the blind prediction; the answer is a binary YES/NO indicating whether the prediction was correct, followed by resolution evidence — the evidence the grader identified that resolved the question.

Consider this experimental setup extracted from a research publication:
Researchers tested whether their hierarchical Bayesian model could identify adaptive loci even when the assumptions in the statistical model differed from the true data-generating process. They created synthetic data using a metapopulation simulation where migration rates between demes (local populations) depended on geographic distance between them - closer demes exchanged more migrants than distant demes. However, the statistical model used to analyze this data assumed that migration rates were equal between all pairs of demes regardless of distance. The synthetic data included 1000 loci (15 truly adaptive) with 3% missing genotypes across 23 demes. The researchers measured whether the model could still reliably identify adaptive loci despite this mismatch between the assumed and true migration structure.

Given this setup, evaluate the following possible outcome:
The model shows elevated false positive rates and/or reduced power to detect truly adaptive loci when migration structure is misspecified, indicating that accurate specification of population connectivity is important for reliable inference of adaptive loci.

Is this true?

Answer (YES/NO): NO